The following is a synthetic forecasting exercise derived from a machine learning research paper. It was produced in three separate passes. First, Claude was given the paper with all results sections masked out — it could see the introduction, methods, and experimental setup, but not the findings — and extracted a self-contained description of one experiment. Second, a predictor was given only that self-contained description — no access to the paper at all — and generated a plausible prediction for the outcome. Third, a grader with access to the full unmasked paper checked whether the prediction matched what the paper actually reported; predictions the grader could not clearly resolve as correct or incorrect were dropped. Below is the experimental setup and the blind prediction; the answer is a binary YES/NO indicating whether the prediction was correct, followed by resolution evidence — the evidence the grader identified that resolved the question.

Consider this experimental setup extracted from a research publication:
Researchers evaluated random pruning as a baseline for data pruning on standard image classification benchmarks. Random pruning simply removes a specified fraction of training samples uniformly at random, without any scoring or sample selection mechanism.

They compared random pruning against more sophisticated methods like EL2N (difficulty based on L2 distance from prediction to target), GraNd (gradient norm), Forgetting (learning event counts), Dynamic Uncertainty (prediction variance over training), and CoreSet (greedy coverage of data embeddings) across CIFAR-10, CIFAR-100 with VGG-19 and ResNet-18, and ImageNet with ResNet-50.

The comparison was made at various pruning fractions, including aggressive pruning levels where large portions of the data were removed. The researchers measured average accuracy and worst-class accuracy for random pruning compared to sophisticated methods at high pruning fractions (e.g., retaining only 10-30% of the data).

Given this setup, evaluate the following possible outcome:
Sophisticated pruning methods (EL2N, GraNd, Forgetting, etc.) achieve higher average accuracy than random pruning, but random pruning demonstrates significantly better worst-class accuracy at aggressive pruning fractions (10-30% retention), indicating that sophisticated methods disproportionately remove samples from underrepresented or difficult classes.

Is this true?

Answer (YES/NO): NO